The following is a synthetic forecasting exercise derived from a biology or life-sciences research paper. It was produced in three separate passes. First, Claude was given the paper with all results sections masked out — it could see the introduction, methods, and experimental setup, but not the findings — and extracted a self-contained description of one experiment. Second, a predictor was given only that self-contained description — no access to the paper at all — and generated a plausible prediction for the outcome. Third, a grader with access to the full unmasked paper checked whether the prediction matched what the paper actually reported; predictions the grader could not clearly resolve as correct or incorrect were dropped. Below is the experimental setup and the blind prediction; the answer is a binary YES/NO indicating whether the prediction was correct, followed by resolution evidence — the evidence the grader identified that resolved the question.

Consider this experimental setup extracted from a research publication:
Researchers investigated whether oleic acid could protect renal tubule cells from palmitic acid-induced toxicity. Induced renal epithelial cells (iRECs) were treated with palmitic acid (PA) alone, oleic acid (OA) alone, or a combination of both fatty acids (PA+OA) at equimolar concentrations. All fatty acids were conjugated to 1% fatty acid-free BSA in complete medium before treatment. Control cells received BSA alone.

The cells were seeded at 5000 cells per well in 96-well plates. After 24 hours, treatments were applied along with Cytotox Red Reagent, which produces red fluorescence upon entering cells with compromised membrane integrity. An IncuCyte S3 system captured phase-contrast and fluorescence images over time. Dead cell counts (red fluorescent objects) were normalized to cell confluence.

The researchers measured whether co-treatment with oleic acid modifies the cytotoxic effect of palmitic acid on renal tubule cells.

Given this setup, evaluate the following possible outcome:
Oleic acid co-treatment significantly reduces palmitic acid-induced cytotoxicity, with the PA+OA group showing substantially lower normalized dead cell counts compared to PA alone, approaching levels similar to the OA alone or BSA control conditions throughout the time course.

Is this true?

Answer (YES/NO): YES